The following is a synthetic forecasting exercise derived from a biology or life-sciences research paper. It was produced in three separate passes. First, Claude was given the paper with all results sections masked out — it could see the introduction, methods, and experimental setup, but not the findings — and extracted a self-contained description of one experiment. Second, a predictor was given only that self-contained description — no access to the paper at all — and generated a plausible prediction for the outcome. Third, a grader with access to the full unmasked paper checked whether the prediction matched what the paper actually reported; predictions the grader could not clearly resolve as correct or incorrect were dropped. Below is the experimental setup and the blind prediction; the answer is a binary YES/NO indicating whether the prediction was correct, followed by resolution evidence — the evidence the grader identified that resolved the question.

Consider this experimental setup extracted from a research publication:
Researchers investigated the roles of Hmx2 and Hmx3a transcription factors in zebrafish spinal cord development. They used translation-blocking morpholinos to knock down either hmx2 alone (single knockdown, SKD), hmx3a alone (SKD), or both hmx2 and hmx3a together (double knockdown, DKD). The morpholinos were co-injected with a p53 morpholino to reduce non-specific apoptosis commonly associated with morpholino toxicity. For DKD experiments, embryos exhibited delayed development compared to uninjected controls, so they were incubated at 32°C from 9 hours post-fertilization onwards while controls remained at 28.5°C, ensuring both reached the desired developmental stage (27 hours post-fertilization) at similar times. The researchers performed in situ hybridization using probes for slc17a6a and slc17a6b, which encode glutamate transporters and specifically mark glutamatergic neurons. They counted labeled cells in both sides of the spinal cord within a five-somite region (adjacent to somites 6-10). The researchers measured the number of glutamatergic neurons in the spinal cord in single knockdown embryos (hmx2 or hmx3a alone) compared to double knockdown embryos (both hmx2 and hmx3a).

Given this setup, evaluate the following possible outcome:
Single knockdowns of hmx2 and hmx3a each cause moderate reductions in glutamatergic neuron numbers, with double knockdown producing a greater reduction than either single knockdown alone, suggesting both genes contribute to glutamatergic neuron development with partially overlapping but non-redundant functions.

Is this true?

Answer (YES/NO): NO